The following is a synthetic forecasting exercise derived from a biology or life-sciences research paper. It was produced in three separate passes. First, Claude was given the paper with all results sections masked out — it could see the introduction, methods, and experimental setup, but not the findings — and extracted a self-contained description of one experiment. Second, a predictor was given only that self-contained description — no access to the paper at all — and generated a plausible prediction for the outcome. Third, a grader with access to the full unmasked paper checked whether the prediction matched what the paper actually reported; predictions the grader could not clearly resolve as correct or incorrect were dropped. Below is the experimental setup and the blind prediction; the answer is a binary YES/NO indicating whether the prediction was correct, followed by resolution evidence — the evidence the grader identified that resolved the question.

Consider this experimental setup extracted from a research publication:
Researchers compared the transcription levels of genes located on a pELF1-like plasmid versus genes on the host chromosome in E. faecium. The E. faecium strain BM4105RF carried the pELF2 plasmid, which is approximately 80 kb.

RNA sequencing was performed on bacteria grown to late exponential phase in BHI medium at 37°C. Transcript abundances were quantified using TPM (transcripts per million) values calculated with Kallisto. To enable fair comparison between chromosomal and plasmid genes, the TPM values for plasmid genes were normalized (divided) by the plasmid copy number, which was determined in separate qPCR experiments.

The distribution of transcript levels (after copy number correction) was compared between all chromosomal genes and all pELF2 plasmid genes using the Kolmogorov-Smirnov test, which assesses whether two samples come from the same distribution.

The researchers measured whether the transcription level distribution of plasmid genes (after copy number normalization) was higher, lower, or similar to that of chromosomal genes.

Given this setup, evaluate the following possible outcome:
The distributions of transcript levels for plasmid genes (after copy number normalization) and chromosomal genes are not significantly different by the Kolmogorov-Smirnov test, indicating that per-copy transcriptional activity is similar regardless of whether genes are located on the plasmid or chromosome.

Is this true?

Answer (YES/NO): NO